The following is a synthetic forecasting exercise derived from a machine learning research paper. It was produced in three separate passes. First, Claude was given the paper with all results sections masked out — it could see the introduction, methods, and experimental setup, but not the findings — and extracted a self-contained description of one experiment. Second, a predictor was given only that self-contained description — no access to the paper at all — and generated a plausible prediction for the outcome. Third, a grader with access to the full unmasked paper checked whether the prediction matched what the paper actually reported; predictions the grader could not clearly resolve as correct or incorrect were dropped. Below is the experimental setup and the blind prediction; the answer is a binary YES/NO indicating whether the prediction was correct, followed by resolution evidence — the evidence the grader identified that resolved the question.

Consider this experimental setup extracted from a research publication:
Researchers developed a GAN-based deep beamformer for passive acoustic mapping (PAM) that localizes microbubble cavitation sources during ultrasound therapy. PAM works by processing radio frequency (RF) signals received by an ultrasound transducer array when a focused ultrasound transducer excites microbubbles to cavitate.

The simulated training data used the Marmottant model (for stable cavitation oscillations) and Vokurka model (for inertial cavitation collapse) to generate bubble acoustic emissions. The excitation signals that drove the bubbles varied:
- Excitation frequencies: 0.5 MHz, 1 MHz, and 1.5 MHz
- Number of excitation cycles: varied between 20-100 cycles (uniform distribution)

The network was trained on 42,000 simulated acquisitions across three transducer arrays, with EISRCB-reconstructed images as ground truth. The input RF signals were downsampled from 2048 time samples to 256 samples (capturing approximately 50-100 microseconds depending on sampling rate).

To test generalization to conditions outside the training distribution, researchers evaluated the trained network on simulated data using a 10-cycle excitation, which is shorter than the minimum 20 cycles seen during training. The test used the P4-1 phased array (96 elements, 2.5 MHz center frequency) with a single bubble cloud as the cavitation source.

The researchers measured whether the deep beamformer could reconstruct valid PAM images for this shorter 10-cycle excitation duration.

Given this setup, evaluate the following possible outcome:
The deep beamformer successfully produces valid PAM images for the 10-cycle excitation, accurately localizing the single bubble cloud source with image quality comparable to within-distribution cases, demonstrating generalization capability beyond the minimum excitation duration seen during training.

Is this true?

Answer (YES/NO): NO